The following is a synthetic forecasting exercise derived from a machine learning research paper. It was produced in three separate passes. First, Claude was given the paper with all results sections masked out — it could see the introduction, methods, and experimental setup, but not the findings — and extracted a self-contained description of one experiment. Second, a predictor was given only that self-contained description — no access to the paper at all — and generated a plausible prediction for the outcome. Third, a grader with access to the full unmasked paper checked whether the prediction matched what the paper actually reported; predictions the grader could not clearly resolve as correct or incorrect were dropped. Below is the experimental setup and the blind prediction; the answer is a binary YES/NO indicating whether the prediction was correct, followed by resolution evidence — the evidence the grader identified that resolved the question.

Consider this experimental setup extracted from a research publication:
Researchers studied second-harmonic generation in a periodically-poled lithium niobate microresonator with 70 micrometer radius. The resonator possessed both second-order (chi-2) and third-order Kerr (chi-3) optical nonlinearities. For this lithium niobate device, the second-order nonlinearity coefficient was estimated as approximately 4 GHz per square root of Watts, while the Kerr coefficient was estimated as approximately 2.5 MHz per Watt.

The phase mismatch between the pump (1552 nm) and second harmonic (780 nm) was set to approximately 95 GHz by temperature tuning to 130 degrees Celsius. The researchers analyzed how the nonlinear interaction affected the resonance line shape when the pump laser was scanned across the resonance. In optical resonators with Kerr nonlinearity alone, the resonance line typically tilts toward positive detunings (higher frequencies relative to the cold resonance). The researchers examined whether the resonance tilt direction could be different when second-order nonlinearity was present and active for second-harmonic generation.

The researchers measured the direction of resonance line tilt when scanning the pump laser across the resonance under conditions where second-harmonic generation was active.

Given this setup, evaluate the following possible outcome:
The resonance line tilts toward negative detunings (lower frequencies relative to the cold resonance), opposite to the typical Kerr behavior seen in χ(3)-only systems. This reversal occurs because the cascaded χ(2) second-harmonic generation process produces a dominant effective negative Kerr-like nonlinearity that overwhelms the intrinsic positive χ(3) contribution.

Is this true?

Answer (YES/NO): YES